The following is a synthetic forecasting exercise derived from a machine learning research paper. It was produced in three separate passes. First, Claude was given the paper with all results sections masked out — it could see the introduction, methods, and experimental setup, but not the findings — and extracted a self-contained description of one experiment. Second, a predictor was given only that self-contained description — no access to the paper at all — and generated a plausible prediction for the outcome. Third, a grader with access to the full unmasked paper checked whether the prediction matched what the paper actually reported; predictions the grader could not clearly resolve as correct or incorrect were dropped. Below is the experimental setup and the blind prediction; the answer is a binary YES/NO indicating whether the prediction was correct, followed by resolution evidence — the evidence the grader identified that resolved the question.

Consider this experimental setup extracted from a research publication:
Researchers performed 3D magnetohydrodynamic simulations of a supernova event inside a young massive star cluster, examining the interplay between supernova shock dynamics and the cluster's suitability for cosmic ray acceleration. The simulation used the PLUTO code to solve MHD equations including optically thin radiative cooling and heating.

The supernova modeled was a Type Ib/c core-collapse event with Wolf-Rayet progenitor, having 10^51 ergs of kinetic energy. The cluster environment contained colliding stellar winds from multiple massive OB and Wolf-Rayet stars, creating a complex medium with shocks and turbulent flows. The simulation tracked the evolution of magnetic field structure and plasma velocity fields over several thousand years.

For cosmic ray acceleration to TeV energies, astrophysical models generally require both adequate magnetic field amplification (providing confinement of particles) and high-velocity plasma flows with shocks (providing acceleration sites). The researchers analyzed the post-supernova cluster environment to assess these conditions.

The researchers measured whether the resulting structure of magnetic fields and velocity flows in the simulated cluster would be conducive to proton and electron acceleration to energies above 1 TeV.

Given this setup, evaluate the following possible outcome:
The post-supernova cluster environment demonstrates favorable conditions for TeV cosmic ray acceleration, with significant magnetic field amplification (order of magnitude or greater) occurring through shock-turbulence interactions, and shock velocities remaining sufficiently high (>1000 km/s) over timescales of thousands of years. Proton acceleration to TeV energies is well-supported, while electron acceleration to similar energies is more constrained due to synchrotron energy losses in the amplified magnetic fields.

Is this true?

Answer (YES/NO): NO